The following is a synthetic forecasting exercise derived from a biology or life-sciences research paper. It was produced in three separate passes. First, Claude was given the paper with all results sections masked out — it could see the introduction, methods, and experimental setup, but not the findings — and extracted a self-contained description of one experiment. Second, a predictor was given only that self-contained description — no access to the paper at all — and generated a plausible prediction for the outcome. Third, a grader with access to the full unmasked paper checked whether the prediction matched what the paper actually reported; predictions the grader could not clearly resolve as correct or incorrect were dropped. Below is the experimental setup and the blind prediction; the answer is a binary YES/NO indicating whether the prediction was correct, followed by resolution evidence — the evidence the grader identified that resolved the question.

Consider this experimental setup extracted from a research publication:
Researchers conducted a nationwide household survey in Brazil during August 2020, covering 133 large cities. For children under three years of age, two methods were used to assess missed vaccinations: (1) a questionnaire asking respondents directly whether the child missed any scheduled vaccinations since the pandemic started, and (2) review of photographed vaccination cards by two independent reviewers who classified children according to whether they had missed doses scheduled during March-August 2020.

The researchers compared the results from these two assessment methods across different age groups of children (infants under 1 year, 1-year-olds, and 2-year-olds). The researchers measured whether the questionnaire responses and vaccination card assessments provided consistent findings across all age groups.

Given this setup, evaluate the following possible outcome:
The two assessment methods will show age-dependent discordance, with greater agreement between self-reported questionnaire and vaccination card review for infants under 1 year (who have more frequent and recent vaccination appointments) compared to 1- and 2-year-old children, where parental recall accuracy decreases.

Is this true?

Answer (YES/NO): NO